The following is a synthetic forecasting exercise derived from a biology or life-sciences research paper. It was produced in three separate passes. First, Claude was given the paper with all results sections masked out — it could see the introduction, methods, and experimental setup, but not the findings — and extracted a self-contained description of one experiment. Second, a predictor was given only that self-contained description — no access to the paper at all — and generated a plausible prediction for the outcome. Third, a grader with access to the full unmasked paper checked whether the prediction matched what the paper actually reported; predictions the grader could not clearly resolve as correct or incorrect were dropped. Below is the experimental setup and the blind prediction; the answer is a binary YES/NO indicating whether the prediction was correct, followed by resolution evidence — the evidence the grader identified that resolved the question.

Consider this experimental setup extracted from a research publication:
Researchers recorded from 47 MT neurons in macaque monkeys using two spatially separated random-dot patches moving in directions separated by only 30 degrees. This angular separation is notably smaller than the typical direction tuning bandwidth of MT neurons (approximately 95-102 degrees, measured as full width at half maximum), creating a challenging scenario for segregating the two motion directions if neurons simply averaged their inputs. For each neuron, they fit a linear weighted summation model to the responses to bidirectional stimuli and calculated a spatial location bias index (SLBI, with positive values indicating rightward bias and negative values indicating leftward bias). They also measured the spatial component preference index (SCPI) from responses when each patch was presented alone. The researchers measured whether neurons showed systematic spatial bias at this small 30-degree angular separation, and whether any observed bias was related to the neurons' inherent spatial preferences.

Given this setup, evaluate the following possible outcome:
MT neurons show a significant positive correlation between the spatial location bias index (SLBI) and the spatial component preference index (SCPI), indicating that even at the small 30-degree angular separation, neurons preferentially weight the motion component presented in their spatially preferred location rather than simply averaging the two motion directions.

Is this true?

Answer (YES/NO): YES